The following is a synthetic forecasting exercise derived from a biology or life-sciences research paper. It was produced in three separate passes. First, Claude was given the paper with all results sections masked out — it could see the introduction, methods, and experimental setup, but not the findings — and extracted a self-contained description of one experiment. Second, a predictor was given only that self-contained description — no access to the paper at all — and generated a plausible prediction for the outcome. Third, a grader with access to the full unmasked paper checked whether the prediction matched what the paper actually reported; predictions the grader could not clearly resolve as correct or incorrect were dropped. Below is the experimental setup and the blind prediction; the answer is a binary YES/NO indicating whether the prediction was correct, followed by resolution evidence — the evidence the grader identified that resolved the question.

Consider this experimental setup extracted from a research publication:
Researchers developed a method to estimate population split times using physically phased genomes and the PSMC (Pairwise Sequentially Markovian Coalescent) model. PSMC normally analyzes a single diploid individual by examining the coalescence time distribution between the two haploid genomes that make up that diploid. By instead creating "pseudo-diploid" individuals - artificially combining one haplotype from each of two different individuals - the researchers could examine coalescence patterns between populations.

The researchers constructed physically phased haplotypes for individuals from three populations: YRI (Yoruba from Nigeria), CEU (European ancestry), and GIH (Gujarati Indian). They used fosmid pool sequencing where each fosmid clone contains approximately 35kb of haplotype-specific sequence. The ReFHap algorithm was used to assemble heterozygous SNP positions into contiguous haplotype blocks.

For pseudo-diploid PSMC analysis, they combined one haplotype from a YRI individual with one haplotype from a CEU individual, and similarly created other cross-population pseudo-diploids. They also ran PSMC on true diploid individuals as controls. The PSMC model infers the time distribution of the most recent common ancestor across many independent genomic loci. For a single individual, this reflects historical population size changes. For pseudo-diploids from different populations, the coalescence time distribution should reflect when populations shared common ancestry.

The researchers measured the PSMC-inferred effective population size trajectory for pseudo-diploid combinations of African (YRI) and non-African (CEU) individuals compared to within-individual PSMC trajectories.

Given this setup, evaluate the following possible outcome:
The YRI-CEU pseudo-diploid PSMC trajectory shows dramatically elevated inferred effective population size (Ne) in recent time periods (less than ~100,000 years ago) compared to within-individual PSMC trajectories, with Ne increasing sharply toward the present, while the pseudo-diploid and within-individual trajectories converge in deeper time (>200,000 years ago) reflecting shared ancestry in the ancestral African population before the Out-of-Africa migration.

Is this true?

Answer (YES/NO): NO